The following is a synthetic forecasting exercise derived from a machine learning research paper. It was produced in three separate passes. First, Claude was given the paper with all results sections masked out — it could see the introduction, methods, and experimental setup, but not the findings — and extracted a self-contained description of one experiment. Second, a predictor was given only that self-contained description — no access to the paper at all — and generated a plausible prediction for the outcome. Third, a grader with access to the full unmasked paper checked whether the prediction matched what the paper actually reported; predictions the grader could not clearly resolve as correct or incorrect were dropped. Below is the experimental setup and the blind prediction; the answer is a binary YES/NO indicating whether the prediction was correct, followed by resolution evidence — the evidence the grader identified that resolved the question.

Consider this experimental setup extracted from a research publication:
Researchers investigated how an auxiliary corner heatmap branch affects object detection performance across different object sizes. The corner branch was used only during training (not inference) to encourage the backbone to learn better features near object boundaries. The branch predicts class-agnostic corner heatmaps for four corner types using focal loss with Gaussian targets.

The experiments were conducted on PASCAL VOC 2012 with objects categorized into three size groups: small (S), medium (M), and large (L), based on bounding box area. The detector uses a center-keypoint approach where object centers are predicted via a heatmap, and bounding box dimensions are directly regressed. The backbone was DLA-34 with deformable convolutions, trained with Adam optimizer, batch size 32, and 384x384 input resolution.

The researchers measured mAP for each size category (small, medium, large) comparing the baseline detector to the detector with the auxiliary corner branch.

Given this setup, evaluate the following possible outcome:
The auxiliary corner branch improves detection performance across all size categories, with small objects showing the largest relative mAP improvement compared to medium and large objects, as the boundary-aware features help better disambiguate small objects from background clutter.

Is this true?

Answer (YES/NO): YES